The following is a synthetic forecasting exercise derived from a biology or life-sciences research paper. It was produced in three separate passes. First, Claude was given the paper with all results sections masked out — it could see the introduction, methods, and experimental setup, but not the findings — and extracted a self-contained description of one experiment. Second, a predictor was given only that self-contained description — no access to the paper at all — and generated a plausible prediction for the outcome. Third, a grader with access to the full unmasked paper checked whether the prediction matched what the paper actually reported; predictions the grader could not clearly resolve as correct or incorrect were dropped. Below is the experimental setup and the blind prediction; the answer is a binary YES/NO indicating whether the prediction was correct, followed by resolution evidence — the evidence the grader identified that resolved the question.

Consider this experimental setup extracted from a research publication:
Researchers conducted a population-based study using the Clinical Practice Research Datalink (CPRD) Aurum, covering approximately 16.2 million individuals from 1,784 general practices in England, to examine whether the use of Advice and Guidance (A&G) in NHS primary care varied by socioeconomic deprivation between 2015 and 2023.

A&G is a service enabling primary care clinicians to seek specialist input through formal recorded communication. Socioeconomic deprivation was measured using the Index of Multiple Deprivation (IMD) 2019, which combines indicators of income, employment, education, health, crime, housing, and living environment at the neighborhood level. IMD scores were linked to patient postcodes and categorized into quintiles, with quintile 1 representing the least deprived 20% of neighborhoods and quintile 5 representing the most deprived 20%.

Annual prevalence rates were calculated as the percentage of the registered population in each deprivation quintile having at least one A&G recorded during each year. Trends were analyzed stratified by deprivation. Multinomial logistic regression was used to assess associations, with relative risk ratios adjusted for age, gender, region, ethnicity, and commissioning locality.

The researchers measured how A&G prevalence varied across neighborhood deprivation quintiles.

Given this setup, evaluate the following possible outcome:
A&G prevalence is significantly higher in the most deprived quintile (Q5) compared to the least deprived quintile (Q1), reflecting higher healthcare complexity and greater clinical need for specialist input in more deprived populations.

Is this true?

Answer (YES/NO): NO